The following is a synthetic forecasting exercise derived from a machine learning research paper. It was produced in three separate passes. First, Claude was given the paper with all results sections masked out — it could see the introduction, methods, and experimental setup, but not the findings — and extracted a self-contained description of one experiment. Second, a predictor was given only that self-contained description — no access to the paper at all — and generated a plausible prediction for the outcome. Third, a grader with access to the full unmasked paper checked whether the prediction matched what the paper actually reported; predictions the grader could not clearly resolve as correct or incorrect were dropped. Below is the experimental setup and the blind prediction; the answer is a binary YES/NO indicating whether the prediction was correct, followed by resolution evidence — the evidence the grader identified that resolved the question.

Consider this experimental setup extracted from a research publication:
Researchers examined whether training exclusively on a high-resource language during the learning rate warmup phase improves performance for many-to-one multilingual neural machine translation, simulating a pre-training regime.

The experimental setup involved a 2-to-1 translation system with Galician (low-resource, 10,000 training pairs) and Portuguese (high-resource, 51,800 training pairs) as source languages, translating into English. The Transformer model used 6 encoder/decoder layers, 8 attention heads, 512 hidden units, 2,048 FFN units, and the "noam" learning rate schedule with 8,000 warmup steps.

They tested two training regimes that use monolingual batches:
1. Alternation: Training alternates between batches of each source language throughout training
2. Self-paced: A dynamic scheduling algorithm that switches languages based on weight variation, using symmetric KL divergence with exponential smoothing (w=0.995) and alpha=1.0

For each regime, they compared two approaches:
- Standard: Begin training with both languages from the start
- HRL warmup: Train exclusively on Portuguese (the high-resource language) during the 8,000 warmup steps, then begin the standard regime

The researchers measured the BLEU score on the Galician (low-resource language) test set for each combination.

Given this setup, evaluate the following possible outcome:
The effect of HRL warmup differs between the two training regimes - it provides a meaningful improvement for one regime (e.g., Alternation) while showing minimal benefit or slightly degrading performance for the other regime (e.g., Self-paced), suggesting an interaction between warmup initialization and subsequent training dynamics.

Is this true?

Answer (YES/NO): YES